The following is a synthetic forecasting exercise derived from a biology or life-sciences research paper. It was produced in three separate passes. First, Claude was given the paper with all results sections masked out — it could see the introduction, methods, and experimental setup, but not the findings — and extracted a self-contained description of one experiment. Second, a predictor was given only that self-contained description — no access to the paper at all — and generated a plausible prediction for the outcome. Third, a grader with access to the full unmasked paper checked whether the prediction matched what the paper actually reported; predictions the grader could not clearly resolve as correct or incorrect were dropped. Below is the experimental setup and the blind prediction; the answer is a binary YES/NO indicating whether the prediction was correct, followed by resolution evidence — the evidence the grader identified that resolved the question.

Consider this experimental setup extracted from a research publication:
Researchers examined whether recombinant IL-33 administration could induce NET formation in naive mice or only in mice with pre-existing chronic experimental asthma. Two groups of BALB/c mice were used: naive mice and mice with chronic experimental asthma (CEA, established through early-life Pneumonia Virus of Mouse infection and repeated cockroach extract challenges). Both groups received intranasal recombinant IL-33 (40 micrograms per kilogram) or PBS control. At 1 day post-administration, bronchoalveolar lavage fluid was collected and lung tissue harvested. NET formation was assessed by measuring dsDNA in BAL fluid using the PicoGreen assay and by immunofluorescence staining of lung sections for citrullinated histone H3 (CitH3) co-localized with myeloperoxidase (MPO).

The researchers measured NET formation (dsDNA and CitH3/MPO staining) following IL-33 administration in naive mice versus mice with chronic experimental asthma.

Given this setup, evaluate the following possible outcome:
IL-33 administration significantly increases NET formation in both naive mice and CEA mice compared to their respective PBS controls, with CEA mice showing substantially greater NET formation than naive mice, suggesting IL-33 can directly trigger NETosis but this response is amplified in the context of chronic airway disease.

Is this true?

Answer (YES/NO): NO